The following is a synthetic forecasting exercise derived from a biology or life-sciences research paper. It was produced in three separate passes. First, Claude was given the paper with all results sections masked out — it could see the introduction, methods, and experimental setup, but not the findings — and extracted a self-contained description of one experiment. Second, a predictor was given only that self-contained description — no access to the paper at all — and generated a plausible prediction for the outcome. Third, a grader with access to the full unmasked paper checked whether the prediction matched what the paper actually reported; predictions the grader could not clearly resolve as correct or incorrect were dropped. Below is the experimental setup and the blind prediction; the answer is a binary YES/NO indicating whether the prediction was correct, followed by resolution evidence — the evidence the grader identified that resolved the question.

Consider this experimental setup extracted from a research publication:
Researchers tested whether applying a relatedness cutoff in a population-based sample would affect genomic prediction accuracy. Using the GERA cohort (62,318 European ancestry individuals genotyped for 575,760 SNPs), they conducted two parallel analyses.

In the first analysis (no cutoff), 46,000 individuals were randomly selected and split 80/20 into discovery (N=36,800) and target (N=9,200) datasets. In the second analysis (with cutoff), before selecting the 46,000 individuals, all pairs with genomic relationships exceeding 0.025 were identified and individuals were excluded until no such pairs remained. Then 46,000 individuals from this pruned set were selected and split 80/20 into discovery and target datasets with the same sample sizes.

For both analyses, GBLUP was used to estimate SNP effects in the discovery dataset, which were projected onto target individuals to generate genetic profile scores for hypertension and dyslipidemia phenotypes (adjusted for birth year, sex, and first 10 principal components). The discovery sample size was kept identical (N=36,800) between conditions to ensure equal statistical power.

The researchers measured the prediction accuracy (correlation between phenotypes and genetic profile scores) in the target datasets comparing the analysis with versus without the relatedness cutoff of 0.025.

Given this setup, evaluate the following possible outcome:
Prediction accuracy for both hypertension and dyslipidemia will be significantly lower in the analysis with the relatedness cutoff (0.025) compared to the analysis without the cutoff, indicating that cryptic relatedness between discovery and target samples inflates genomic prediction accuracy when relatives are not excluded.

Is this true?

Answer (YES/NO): NO